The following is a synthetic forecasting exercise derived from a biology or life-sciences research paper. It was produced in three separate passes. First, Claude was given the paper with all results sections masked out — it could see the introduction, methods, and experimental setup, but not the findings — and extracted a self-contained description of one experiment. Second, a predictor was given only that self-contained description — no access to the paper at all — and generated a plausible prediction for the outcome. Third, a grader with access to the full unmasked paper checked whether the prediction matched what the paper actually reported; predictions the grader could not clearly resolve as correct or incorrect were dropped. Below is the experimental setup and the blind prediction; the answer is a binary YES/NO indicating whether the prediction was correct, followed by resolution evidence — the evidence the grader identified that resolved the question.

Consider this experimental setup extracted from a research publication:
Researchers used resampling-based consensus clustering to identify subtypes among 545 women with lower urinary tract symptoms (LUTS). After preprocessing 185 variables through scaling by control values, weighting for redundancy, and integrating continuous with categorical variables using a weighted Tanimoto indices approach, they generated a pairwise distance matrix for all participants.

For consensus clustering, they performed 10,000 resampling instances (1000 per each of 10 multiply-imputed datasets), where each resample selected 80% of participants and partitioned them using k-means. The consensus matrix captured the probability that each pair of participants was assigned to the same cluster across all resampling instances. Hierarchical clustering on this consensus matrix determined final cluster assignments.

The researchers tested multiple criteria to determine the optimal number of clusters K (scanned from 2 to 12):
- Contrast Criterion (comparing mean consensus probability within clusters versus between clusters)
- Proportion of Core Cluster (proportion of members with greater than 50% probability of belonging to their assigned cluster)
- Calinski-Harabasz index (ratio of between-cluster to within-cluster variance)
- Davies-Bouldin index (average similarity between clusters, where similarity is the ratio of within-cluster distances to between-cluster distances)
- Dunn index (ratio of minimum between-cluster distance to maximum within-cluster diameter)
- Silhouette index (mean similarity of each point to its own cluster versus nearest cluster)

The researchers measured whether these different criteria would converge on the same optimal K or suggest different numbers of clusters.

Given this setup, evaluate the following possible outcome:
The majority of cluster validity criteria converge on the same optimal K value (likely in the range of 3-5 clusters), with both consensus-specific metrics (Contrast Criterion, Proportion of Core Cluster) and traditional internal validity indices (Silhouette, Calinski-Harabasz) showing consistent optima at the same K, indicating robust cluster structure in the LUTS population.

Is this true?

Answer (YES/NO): YES